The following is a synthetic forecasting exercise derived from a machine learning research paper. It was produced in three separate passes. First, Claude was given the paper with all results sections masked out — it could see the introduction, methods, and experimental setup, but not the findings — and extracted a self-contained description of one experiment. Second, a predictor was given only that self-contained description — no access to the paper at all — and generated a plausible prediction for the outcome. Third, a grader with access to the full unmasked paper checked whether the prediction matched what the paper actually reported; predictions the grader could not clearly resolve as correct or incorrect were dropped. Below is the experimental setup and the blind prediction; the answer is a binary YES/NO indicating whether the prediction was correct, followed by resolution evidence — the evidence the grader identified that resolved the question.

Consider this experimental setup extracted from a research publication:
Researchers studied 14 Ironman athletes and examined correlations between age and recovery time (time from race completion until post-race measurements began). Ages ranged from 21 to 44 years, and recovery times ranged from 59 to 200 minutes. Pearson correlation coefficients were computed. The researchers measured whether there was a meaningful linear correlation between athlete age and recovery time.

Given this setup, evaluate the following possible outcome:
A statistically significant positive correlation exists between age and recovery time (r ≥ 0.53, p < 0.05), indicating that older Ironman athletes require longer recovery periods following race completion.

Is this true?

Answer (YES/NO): NO